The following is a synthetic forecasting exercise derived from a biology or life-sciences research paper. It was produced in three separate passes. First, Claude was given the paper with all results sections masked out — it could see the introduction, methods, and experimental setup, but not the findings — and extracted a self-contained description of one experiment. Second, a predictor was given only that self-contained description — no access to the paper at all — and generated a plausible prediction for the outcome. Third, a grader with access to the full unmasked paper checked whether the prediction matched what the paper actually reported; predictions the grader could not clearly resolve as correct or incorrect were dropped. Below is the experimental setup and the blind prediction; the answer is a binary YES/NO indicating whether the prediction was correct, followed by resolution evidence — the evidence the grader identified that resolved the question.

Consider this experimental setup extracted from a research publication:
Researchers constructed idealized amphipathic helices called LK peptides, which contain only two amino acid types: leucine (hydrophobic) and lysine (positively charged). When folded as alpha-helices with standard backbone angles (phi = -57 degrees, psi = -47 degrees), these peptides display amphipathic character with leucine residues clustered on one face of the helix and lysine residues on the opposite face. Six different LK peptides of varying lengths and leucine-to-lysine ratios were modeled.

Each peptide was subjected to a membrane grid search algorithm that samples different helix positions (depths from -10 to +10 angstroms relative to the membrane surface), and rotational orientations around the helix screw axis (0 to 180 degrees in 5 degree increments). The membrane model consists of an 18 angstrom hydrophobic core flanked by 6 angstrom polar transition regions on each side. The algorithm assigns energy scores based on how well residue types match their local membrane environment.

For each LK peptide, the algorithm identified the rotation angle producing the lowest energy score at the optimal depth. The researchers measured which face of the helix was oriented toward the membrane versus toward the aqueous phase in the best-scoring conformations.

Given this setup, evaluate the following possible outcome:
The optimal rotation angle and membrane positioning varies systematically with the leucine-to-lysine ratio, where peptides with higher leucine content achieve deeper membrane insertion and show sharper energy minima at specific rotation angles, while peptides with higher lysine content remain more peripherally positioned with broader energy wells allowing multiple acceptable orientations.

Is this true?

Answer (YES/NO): NO